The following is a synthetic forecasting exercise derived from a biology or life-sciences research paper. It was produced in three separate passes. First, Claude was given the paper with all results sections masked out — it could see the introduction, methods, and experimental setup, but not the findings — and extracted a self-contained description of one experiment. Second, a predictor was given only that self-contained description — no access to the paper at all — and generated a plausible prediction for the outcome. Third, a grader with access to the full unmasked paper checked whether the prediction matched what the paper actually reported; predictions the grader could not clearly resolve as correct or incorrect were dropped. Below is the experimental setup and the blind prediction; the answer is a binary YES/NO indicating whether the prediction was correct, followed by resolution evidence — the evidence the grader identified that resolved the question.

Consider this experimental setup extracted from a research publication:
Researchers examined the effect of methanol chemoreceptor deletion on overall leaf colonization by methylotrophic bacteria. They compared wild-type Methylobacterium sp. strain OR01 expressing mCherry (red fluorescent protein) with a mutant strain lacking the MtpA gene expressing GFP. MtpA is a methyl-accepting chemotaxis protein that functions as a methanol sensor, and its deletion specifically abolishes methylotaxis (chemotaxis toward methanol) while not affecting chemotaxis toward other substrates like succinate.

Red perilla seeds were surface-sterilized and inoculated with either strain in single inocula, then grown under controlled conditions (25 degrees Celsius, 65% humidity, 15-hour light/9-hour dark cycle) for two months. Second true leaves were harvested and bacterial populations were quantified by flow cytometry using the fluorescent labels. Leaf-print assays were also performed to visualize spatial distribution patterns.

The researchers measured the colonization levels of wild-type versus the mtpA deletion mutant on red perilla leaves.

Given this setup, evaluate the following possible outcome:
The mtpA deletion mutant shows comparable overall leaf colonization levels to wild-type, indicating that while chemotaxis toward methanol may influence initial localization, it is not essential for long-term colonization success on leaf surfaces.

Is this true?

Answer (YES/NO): NO